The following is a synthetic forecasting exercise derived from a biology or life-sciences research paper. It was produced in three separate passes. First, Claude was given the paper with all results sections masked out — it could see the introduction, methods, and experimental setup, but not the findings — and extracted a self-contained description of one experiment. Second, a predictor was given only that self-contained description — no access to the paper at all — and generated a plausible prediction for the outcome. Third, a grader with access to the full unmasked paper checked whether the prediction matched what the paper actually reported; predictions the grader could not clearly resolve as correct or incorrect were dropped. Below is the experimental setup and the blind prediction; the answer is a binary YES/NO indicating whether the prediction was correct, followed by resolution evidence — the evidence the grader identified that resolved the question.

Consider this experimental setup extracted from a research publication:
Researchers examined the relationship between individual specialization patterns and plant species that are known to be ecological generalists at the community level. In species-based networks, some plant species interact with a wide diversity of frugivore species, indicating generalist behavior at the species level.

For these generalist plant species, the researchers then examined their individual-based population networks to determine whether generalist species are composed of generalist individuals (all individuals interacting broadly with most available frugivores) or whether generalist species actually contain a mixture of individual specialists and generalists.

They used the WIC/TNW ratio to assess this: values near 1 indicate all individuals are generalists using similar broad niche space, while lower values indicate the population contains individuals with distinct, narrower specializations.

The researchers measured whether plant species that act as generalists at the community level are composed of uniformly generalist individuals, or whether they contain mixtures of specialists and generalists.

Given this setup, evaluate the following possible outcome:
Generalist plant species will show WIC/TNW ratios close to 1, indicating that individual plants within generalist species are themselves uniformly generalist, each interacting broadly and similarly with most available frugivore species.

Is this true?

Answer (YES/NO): NO